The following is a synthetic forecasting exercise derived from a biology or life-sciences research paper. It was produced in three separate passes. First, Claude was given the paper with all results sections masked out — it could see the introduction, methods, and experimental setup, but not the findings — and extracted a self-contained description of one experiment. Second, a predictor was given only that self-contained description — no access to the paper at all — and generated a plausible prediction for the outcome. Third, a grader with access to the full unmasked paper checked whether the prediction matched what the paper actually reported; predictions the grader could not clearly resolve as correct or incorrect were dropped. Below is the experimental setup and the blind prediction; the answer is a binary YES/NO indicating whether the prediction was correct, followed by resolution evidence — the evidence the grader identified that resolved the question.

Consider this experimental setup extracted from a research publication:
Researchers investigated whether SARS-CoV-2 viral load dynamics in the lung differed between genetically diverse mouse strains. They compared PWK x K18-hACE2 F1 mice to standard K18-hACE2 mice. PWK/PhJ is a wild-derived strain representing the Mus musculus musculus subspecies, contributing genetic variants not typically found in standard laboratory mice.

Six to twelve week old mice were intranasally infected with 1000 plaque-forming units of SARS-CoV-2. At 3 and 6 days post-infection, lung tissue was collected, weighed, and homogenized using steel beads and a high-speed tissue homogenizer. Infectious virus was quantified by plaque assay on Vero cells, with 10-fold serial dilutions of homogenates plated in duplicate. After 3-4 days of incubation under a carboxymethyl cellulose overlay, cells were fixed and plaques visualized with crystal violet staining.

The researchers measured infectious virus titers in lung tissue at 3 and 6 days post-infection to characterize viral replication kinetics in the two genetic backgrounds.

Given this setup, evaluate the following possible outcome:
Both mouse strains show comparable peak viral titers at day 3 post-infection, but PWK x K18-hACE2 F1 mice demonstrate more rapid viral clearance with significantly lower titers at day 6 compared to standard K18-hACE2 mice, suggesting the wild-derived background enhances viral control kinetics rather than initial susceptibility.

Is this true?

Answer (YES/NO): NO